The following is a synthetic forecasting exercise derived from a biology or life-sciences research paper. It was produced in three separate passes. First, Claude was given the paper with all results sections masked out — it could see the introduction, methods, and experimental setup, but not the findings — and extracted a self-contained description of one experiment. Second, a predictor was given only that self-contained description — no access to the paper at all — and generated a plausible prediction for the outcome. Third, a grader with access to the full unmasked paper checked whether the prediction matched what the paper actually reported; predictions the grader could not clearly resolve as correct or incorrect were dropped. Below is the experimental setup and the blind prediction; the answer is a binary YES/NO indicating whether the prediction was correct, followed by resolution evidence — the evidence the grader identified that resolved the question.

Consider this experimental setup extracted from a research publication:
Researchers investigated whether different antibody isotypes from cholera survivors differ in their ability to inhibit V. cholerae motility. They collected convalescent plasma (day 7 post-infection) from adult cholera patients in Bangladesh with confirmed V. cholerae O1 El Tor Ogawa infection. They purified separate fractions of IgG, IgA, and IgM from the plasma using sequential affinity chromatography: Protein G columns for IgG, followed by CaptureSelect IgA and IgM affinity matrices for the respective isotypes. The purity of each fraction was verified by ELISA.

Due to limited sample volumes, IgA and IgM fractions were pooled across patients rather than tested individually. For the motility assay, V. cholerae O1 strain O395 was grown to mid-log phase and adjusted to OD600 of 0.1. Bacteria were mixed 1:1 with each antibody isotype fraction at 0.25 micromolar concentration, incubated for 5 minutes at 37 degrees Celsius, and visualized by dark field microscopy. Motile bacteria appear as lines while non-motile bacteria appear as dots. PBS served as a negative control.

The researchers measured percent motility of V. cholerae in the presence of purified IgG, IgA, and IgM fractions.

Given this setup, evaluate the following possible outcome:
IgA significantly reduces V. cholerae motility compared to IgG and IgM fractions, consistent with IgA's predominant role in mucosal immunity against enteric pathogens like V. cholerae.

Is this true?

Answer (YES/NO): NO